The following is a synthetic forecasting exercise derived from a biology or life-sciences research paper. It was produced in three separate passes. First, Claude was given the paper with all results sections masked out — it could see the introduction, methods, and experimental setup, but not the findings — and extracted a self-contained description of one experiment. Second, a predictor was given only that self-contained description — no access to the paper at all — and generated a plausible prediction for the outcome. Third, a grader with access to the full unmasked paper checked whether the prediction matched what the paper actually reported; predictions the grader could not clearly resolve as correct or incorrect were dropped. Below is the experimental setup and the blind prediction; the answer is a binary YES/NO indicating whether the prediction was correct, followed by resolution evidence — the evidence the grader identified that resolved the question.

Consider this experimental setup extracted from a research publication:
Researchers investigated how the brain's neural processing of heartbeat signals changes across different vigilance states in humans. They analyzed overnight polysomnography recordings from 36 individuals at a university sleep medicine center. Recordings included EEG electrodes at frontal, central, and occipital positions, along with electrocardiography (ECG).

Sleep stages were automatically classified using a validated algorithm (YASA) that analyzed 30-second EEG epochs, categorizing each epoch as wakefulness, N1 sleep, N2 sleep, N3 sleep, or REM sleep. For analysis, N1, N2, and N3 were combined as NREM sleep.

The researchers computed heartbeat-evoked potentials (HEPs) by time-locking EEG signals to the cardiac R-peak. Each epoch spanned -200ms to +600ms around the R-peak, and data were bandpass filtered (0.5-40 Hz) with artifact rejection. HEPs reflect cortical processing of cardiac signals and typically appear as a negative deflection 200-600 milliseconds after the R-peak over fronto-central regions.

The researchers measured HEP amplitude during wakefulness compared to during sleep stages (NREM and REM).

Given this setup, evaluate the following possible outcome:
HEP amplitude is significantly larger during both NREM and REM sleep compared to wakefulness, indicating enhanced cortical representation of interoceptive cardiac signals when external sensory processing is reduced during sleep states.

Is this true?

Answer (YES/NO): NO